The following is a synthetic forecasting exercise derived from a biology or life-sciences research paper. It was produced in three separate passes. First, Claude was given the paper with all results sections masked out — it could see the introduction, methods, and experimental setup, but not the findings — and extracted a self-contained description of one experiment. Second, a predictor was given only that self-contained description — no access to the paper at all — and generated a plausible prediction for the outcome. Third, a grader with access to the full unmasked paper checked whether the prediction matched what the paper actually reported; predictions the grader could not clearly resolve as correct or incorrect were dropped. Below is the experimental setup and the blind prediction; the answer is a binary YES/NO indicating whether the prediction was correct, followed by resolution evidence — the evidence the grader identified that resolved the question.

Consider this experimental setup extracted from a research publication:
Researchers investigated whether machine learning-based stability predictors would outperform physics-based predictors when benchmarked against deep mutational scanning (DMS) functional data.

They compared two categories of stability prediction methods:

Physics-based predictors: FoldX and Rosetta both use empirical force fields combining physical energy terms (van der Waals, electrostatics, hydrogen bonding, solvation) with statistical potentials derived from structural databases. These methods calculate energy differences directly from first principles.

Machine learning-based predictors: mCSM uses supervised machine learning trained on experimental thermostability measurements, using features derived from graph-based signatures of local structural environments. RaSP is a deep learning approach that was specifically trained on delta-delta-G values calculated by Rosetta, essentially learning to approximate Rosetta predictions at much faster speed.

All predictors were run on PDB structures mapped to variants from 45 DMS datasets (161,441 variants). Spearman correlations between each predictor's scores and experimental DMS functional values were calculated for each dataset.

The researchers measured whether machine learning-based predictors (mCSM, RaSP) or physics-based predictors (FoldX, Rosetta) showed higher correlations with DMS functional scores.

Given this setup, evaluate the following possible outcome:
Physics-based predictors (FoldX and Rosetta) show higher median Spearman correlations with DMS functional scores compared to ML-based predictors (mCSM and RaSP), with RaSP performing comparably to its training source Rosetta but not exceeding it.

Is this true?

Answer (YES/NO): NO